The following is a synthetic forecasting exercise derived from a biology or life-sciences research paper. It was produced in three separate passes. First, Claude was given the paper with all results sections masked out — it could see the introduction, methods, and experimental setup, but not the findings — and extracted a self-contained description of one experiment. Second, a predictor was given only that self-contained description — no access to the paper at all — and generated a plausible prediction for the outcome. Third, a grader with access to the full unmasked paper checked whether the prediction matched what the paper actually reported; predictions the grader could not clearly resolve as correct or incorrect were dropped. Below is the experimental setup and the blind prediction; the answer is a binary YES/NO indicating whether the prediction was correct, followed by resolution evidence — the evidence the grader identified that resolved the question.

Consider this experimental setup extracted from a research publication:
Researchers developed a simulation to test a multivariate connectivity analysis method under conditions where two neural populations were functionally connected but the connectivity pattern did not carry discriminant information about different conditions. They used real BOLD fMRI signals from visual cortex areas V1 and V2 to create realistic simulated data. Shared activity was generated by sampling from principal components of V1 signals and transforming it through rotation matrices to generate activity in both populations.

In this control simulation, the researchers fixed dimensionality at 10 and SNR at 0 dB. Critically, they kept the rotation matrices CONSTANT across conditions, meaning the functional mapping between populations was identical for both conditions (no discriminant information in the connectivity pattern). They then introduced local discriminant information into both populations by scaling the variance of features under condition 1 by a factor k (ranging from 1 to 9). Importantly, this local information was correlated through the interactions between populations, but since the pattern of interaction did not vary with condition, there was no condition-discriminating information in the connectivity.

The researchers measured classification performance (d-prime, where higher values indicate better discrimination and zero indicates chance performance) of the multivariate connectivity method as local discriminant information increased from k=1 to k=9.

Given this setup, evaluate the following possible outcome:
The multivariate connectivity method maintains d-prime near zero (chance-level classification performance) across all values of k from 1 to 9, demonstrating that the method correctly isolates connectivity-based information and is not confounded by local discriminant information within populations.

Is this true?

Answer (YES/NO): YES